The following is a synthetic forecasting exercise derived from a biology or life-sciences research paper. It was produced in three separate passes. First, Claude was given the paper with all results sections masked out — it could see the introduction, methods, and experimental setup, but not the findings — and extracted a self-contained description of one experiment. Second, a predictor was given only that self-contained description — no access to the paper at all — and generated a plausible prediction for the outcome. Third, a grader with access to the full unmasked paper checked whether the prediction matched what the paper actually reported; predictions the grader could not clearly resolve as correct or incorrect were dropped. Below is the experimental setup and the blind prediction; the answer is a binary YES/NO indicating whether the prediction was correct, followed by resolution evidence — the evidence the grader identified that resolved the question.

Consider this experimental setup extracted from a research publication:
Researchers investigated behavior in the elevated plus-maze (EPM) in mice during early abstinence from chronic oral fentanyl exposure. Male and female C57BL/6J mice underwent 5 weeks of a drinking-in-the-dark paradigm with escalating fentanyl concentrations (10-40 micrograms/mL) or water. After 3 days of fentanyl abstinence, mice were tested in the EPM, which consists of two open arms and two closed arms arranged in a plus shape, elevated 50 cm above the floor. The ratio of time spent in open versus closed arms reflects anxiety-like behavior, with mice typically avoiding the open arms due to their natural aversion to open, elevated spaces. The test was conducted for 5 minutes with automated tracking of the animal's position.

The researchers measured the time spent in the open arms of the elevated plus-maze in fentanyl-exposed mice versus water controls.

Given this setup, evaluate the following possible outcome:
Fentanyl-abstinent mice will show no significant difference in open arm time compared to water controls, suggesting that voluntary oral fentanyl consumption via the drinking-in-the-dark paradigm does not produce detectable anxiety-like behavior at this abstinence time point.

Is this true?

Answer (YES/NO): YES